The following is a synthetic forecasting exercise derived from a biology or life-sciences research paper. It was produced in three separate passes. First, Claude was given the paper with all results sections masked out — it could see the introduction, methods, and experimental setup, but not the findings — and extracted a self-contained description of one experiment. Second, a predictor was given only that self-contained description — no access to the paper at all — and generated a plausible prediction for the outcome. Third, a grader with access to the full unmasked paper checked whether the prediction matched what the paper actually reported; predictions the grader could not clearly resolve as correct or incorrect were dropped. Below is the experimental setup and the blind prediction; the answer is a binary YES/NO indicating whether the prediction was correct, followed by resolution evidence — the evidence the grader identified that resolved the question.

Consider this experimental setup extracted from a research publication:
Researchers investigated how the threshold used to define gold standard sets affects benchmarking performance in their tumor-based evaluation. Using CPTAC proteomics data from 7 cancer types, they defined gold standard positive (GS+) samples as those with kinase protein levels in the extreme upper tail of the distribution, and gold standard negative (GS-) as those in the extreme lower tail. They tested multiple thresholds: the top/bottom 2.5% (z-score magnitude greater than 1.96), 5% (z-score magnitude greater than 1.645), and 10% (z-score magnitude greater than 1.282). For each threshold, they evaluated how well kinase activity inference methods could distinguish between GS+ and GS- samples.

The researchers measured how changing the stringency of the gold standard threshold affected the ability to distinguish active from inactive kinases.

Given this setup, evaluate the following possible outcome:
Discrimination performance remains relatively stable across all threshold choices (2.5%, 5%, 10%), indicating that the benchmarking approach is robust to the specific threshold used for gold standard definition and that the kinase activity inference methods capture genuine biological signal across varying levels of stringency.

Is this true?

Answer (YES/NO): YES